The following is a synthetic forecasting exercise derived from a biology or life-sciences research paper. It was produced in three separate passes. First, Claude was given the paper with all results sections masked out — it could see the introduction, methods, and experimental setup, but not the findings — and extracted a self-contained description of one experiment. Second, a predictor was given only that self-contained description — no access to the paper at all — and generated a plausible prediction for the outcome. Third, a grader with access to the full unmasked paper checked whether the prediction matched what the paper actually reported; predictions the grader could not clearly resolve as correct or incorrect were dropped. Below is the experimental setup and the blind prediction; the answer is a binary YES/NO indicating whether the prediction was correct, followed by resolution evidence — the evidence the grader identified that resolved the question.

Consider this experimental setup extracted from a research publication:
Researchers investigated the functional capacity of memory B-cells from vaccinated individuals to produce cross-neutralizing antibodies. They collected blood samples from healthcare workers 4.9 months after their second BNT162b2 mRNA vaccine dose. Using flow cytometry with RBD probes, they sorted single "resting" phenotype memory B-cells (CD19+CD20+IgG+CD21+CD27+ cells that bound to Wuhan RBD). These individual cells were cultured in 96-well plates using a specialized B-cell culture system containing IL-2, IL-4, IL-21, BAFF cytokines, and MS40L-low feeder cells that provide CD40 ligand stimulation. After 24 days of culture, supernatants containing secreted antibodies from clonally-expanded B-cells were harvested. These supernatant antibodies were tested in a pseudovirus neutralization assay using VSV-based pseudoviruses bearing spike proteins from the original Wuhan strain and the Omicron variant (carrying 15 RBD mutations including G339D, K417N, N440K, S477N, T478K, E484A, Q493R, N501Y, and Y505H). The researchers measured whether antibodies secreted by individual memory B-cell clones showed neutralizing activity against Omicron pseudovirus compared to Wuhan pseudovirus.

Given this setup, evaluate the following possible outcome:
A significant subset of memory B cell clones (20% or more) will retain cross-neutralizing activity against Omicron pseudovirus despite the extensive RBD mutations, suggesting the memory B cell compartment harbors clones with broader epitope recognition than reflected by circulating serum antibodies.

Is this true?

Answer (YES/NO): YES